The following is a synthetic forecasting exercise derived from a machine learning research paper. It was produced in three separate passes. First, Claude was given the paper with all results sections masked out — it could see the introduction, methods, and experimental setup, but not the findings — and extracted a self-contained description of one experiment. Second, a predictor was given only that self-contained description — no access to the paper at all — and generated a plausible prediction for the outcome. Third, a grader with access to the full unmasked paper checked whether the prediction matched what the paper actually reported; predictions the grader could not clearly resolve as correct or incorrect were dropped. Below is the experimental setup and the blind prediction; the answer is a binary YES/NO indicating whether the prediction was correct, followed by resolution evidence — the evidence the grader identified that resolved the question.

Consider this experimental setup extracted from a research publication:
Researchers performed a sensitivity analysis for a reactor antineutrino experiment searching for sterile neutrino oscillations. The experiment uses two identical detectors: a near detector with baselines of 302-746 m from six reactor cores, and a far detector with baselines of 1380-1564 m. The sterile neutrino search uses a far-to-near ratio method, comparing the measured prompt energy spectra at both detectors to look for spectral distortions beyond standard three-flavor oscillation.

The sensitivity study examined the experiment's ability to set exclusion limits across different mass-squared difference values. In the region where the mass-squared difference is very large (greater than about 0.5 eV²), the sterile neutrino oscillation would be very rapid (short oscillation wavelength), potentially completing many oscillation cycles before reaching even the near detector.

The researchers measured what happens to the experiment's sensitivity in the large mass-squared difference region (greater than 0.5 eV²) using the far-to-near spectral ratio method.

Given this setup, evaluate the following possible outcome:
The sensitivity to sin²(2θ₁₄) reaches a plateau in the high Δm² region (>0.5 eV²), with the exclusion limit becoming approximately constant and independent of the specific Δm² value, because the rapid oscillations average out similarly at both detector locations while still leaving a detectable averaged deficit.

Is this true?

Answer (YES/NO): NO